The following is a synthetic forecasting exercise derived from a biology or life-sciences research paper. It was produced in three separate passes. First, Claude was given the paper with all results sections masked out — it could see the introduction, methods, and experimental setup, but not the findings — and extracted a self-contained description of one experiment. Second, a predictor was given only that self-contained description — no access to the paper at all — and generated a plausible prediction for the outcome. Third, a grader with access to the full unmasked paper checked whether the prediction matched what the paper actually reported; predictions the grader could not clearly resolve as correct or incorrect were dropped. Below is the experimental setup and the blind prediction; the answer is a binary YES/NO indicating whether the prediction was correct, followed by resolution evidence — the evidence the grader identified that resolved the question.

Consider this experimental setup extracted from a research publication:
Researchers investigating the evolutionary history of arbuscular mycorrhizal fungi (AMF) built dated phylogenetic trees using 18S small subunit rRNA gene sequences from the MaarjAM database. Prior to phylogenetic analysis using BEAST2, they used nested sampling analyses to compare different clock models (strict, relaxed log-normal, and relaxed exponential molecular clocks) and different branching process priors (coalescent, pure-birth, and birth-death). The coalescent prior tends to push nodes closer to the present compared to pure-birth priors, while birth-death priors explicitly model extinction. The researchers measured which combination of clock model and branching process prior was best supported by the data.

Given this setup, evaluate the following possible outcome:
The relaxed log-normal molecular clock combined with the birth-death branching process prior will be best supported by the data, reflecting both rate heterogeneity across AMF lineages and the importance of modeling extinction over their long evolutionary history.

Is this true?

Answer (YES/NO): NO